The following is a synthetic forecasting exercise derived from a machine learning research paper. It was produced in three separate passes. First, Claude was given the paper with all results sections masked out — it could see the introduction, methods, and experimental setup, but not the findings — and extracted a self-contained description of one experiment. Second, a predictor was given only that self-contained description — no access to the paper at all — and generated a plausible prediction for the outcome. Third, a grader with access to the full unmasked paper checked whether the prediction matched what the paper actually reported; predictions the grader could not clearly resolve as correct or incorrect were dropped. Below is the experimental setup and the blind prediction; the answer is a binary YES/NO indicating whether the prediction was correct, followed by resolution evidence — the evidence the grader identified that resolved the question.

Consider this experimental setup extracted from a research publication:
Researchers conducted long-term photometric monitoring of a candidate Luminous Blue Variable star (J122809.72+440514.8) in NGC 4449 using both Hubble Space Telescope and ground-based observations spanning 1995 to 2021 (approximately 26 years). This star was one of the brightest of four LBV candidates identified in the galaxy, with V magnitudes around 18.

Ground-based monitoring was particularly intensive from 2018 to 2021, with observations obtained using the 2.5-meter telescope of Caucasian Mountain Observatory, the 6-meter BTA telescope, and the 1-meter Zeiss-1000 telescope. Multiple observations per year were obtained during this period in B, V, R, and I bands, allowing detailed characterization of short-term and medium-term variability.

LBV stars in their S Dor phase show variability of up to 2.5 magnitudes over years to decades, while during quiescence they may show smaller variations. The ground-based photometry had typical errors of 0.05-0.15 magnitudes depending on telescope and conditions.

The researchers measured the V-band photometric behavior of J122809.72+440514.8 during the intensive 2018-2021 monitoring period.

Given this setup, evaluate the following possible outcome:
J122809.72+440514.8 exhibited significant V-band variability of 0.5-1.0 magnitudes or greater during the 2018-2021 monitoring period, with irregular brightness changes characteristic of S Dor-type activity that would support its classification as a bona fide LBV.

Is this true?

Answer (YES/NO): NO